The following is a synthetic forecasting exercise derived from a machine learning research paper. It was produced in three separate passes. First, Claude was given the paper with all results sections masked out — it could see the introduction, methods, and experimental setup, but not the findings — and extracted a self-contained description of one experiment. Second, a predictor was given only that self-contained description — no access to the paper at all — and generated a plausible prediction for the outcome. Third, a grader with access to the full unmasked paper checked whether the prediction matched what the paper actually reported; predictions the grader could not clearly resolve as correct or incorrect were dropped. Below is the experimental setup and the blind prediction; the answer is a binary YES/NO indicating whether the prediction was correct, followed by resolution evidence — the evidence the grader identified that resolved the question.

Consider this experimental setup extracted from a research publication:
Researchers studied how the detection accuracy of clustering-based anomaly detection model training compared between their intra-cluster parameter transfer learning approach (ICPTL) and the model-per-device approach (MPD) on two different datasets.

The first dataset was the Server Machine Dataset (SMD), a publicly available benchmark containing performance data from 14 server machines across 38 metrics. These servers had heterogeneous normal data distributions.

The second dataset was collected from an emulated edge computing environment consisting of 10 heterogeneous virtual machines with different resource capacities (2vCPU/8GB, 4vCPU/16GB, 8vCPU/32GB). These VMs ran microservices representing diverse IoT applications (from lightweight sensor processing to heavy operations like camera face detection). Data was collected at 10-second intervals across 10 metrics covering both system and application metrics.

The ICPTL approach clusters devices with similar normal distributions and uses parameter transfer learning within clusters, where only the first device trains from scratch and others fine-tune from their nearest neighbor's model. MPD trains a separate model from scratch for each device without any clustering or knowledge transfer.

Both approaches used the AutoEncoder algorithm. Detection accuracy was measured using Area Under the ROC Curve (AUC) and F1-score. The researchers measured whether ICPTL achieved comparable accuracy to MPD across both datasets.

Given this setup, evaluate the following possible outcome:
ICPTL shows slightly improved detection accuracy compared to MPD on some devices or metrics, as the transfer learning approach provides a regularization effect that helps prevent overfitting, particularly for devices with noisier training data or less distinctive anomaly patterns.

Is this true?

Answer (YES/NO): NO